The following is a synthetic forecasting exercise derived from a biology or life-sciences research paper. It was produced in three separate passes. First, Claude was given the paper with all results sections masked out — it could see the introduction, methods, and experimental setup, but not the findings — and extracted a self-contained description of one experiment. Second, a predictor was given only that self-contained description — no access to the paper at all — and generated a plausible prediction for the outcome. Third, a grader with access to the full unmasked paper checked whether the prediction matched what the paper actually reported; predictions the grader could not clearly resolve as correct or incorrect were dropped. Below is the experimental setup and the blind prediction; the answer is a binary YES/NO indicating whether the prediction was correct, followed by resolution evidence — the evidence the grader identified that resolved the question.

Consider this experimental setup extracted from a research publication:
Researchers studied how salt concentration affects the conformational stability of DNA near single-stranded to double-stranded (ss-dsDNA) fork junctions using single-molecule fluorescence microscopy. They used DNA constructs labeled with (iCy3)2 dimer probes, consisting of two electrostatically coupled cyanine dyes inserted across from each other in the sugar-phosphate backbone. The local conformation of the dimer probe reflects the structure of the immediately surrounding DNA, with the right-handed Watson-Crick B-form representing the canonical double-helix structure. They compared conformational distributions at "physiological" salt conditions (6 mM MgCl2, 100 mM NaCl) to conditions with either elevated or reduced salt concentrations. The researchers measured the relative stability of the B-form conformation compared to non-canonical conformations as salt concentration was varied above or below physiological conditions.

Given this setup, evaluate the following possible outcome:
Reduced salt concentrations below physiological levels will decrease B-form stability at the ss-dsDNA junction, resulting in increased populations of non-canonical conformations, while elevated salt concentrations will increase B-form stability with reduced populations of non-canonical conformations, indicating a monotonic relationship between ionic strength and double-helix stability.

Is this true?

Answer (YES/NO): NO